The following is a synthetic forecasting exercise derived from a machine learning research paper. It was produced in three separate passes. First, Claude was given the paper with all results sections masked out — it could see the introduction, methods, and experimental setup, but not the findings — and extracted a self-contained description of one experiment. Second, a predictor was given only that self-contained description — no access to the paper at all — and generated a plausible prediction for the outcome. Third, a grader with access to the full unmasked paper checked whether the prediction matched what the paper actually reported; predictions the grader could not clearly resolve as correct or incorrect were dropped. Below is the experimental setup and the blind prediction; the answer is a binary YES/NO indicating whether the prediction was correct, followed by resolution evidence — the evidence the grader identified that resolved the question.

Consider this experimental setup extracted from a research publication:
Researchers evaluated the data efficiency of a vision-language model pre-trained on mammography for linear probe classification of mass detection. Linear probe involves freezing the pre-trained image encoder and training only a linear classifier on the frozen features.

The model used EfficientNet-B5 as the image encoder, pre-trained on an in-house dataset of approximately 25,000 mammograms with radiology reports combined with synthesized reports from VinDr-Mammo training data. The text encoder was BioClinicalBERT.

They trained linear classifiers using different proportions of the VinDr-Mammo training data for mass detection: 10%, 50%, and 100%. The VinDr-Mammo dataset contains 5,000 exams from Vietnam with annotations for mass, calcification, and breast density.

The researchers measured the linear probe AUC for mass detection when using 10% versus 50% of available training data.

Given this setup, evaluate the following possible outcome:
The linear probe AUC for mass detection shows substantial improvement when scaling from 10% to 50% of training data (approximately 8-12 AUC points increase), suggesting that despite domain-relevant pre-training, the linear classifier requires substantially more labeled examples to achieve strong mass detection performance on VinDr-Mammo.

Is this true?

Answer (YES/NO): NO